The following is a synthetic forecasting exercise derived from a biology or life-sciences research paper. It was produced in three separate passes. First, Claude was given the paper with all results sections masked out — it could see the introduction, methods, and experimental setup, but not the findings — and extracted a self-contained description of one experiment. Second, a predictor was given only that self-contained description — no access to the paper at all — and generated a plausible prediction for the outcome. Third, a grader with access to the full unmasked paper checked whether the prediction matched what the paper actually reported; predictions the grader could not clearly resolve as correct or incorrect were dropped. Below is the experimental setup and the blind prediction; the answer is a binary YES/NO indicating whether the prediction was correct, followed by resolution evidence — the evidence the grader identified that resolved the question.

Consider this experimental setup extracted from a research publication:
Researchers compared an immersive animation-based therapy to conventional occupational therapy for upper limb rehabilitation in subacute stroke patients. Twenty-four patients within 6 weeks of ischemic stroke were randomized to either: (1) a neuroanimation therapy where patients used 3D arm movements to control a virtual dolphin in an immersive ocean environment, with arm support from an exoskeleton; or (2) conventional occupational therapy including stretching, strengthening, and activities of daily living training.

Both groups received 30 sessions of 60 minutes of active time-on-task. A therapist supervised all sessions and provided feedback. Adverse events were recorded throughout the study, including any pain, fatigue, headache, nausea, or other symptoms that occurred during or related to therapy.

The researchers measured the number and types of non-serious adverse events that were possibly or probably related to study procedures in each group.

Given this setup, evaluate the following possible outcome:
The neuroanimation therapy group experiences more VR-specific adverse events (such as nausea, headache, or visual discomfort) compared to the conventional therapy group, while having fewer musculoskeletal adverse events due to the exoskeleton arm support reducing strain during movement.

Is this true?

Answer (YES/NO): YES